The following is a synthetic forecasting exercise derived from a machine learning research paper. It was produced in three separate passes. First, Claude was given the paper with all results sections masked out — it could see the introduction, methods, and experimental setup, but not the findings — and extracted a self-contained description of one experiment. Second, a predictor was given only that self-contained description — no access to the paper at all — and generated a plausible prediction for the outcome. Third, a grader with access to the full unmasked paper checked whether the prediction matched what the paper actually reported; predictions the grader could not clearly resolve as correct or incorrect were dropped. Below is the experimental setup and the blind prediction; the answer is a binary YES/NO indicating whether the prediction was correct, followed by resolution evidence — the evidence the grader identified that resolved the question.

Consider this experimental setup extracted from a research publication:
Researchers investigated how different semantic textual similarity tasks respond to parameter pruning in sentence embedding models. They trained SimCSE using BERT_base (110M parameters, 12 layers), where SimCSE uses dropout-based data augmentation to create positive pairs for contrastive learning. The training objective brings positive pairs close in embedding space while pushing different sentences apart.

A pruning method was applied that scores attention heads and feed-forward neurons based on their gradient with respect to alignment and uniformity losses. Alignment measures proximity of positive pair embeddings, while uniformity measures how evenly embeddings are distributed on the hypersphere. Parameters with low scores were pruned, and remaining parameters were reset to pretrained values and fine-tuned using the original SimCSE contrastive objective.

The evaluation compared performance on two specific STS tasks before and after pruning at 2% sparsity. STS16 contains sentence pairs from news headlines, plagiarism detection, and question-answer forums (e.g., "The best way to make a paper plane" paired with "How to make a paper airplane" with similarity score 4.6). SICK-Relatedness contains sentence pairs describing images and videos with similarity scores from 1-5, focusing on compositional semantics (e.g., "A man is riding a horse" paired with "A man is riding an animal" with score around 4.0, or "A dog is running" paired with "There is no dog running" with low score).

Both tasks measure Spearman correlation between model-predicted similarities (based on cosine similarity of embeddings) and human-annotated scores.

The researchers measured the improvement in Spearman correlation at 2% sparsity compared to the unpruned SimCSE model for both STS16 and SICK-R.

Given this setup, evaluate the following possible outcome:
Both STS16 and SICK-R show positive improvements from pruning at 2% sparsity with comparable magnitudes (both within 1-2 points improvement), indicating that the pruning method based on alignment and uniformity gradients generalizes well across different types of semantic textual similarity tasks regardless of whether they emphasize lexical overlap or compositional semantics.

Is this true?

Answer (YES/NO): NO